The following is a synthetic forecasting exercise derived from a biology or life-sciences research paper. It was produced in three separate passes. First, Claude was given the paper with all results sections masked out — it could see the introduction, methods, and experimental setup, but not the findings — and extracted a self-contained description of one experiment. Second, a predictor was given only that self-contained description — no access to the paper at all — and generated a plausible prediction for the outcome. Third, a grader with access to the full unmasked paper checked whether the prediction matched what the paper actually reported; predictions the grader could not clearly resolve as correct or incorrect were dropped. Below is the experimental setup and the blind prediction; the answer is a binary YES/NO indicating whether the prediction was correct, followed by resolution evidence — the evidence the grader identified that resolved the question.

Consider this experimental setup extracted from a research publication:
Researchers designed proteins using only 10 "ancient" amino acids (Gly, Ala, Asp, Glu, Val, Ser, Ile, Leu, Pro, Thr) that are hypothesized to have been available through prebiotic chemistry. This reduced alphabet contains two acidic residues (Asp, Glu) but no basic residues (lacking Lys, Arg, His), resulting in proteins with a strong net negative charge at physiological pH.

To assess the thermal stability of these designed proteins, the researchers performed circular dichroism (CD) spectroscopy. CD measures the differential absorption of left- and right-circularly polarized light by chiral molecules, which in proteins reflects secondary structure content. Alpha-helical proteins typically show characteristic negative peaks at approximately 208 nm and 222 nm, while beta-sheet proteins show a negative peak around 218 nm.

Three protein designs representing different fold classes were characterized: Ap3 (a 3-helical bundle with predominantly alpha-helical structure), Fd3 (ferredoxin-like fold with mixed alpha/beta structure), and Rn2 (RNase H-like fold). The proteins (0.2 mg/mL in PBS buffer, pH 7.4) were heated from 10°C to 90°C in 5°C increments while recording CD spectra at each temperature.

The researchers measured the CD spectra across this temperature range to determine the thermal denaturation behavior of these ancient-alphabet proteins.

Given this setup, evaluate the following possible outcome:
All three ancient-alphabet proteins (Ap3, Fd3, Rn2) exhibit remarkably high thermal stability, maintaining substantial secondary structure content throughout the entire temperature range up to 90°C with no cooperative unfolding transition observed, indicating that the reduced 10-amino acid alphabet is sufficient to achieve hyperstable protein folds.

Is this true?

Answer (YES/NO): YES